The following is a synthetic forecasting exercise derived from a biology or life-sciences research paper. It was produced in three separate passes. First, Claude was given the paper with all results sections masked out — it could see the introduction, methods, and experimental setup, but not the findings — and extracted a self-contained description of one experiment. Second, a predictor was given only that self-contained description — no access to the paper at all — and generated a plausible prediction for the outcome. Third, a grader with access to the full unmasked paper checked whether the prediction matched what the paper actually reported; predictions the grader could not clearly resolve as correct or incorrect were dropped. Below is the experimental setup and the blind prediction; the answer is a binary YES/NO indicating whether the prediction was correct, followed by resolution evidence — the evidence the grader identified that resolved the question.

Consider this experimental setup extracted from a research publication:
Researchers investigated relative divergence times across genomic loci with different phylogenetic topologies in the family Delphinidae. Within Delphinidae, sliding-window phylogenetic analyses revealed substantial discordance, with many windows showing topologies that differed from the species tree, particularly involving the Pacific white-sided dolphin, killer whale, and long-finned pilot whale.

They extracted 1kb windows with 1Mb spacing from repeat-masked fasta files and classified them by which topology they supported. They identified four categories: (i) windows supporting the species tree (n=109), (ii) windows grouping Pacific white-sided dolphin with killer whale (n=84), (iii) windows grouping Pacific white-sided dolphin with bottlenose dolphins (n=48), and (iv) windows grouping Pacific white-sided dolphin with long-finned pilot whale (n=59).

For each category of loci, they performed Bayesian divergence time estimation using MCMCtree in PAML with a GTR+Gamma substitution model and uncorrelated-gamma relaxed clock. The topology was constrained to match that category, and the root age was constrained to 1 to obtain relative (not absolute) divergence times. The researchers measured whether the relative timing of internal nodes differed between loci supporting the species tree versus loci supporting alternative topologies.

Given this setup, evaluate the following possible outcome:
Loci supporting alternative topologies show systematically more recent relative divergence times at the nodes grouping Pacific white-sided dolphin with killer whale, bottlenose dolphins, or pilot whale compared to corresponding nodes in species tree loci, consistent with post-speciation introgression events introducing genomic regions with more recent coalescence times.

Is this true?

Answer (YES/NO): YES